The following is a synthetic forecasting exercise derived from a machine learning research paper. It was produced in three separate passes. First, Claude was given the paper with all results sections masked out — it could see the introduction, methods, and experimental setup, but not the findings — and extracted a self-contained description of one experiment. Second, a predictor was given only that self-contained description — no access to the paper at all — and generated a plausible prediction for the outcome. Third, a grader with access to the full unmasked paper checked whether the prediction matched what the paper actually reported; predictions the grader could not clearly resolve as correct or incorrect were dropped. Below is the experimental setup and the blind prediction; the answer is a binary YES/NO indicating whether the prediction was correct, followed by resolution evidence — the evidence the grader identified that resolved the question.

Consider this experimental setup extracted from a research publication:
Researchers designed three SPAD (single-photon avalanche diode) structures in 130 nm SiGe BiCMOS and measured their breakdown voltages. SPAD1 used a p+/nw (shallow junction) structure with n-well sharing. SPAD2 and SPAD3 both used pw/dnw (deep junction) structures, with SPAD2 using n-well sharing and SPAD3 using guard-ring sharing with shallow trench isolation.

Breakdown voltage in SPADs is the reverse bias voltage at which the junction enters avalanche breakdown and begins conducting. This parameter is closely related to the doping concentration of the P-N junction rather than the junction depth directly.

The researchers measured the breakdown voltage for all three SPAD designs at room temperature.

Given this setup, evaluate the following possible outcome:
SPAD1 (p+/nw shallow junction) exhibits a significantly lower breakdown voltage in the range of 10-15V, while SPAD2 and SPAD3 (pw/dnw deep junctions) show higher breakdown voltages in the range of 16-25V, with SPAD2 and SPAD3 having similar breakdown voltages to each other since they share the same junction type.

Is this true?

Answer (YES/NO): NO